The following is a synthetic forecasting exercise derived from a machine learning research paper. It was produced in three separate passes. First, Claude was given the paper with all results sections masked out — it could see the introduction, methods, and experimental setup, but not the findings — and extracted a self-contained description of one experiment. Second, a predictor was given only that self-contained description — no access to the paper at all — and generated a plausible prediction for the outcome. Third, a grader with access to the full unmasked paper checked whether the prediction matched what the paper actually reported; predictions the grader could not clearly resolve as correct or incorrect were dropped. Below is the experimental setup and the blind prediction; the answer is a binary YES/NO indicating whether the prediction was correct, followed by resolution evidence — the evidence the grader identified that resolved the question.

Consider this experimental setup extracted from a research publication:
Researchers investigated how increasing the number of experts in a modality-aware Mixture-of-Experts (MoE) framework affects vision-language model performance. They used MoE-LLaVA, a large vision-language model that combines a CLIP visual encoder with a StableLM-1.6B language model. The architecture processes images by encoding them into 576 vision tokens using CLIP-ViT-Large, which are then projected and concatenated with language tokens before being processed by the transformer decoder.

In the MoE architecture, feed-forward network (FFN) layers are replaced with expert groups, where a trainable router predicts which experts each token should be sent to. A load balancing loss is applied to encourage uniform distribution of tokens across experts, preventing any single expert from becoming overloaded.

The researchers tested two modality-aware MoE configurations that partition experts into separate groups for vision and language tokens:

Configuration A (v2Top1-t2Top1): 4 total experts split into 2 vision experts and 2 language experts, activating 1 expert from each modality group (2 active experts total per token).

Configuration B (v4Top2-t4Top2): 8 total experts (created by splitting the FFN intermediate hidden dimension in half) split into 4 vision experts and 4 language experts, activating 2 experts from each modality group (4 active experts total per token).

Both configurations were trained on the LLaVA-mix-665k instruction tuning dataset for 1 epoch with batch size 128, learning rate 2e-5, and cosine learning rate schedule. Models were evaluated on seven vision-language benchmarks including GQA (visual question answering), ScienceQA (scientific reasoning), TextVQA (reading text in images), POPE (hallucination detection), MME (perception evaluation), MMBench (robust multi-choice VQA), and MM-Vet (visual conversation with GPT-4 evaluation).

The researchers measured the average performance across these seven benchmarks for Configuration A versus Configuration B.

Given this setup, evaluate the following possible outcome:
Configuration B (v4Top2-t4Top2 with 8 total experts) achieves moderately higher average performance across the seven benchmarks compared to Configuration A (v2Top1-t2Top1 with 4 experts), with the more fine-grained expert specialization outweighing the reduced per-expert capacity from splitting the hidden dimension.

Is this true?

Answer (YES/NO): NO